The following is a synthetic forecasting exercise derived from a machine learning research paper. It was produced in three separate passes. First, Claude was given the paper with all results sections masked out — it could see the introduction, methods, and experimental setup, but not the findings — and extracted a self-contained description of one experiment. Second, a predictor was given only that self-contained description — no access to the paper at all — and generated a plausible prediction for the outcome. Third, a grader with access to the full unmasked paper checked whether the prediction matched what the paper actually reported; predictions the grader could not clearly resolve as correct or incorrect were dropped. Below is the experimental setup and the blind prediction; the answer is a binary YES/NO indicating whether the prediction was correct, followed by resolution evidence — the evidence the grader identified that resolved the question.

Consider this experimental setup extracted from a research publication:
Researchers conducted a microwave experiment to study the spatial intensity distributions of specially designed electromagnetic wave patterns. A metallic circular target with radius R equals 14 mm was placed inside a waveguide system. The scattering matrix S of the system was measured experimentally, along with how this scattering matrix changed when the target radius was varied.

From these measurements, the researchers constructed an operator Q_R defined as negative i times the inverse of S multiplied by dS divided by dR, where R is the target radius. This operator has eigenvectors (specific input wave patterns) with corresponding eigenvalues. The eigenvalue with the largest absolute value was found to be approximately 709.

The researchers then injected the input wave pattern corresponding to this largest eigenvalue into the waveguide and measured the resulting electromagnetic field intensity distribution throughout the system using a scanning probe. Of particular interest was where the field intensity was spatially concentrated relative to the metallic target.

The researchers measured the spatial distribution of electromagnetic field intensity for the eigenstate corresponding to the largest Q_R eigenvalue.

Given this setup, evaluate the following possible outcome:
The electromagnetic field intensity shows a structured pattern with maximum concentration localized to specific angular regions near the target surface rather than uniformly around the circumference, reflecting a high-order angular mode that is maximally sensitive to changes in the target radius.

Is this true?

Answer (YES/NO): NO